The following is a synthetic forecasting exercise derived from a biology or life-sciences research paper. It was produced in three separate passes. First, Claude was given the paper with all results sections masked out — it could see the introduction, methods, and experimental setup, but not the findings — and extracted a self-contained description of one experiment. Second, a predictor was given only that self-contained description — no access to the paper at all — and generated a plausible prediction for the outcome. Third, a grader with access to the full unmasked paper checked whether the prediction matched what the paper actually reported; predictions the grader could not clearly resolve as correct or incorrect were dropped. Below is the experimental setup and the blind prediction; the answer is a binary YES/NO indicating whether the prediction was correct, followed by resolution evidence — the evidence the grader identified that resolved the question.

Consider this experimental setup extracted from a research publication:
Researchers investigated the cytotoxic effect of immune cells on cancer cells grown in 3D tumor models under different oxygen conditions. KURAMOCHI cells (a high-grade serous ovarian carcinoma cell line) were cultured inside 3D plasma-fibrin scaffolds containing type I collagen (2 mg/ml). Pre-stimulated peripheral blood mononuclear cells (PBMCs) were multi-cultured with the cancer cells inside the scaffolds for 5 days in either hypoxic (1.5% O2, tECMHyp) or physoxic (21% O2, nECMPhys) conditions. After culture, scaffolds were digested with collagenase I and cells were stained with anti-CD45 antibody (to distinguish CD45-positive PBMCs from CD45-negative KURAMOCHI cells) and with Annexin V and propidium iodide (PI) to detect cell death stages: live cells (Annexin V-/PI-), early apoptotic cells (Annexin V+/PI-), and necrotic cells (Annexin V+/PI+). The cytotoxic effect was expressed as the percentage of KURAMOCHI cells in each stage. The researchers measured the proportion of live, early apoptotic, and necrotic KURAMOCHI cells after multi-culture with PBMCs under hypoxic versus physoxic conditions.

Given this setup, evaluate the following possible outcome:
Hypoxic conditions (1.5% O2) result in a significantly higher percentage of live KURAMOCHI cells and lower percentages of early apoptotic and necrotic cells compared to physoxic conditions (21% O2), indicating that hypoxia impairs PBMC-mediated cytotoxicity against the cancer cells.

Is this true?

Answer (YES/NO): NO